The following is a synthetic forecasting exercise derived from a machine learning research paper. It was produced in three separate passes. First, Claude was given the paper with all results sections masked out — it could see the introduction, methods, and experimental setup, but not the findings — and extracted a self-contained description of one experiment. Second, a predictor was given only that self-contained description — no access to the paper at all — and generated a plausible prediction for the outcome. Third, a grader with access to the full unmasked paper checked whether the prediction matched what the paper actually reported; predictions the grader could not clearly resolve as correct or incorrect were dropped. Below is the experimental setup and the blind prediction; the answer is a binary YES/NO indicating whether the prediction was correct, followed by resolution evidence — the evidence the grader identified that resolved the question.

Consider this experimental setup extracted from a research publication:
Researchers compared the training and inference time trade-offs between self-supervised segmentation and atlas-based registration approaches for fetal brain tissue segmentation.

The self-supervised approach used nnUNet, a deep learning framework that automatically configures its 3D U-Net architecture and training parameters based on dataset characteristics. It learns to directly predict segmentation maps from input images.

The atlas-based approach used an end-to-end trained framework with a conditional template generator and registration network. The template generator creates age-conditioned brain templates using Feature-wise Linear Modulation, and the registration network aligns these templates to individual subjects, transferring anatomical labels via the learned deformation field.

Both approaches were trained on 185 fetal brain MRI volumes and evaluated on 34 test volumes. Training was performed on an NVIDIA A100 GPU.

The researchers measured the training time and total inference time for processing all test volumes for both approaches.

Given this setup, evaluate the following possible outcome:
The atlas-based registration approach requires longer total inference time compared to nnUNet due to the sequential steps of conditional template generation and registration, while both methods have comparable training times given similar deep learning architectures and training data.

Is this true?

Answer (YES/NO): NO